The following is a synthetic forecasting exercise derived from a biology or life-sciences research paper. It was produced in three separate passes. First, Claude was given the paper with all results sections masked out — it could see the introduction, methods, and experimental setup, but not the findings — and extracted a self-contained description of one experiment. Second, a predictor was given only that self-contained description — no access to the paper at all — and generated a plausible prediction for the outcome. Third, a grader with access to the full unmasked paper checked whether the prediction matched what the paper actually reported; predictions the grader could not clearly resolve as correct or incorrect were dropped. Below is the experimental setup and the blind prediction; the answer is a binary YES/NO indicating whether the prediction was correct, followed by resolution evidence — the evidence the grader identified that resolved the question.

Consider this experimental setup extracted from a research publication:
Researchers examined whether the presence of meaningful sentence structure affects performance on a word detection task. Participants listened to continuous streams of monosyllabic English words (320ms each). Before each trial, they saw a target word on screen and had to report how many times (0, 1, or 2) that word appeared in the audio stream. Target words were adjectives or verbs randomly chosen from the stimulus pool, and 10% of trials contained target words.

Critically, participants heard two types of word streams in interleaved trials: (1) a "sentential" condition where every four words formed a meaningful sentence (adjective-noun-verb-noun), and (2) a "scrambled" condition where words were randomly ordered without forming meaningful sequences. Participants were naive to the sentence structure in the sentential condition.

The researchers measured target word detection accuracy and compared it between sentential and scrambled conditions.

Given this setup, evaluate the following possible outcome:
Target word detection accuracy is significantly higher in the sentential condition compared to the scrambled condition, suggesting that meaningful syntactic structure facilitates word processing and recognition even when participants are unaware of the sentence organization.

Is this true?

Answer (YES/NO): YES